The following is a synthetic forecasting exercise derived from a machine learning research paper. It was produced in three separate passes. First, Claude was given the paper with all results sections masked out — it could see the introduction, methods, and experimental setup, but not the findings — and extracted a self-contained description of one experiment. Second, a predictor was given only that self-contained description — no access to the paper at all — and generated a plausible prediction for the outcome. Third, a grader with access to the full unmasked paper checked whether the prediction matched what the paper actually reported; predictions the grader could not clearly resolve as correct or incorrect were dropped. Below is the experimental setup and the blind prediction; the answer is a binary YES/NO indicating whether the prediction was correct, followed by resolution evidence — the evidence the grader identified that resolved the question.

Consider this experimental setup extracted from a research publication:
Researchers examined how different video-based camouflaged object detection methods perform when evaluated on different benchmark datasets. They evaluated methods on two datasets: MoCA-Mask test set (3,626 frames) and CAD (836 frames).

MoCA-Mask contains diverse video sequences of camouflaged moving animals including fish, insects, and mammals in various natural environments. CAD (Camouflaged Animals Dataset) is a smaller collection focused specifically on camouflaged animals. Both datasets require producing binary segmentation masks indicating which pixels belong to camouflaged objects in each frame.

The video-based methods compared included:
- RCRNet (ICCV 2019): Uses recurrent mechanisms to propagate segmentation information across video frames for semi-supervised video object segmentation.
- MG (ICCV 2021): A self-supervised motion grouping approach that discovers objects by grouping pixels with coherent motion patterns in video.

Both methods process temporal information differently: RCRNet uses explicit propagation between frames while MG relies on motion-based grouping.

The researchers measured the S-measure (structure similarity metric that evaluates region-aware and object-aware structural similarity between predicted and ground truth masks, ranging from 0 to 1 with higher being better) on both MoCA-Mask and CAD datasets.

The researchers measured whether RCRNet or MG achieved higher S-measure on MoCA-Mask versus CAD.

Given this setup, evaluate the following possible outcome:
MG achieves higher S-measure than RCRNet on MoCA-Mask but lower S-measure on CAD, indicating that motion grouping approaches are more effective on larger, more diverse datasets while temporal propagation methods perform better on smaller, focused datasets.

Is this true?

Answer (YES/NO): NO